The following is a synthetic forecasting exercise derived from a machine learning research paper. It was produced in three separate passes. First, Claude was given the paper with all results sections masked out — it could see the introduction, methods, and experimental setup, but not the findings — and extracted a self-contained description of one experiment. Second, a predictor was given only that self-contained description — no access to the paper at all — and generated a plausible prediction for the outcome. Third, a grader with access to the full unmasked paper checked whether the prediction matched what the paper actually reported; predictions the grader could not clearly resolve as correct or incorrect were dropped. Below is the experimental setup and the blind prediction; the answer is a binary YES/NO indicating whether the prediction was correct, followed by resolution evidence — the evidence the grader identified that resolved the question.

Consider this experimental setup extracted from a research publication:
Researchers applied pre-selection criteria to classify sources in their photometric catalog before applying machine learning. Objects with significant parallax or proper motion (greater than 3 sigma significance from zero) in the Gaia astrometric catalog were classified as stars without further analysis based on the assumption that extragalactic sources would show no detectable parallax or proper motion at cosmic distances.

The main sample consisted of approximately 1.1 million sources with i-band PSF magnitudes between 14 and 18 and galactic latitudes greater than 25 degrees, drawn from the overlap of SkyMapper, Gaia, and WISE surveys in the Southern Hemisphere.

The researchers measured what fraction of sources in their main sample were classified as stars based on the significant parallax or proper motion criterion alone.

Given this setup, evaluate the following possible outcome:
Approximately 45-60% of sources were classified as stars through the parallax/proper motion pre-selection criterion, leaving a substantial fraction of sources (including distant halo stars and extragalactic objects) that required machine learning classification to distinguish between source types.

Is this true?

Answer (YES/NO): NO